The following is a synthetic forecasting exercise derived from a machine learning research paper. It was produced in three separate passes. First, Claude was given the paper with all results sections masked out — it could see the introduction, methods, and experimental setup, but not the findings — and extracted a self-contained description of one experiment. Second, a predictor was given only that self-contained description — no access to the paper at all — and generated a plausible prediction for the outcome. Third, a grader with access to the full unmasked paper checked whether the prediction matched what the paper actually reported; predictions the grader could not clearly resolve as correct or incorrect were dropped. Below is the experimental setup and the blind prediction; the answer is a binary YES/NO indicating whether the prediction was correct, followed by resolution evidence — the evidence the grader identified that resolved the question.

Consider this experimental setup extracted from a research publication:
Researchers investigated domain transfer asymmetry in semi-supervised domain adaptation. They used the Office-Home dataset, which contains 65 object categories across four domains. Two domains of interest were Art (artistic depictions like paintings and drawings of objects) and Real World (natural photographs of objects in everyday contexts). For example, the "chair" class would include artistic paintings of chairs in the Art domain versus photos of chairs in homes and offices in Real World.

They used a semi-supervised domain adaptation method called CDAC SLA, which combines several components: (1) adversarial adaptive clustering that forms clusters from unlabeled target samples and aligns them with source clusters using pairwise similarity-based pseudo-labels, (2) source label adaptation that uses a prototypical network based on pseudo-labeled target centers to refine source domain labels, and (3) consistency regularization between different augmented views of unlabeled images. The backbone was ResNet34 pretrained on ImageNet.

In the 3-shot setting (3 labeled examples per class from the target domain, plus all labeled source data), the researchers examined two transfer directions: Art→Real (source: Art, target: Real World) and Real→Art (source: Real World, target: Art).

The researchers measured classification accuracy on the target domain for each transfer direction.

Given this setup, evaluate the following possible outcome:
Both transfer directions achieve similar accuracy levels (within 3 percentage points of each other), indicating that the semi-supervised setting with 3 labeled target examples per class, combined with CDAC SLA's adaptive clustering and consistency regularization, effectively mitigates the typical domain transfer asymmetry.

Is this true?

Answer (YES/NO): NO